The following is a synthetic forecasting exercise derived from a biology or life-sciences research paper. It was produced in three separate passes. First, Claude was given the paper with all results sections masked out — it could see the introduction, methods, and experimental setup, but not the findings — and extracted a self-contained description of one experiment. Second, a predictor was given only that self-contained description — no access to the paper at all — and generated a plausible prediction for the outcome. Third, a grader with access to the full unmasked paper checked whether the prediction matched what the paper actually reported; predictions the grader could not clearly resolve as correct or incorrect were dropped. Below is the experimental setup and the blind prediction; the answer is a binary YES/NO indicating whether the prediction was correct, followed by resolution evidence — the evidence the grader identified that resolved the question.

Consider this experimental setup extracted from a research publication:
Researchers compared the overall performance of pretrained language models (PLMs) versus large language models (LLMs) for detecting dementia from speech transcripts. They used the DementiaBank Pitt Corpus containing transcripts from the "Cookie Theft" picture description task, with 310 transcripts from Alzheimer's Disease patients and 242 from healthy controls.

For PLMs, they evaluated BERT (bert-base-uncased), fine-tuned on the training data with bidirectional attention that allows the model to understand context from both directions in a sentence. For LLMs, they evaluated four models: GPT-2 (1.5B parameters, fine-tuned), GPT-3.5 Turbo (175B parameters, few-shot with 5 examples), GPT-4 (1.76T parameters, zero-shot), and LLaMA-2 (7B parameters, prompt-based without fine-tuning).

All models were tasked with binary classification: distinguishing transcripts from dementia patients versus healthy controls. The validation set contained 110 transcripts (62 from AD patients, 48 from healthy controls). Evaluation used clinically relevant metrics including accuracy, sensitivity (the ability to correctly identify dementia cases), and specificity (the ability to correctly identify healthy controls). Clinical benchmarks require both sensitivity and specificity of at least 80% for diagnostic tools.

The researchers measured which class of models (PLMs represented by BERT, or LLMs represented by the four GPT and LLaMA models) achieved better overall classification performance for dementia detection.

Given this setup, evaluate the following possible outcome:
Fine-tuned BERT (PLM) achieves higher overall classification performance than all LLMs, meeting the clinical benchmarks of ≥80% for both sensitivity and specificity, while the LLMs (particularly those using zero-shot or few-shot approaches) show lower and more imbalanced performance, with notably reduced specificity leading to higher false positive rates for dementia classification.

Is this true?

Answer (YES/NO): NO